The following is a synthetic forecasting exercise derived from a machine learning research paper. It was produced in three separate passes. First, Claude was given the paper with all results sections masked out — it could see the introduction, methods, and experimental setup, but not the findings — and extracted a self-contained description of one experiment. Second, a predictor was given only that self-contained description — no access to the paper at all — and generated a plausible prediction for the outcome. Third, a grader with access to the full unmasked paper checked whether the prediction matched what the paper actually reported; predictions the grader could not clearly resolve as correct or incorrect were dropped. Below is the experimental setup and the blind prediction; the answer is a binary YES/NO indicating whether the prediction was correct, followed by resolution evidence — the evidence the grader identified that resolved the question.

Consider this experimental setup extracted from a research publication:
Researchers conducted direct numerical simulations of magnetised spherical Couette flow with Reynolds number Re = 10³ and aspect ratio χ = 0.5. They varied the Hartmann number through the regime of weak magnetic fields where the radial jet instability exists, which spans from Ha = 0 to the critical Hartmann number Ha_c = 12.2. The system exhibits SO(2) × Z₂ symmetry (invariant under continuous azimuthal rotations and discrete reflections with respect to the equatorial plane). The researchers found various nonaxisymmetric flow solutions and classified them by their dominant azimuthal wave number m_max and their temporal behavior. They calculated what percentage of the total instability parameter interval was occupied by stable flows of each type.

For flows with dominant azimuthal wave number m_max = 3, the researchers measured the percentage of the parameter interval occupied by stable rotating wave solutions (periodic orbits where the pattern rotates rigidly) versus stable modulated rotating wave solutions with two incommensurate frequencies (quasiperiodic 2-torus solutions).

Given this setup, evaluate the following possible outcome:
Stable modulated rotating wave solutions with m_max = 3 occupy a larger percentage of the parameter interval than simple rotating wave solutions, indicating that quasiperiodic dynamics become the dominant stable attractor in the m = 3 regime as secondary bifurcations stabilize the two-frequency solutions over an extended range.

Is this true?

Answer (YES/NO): NO